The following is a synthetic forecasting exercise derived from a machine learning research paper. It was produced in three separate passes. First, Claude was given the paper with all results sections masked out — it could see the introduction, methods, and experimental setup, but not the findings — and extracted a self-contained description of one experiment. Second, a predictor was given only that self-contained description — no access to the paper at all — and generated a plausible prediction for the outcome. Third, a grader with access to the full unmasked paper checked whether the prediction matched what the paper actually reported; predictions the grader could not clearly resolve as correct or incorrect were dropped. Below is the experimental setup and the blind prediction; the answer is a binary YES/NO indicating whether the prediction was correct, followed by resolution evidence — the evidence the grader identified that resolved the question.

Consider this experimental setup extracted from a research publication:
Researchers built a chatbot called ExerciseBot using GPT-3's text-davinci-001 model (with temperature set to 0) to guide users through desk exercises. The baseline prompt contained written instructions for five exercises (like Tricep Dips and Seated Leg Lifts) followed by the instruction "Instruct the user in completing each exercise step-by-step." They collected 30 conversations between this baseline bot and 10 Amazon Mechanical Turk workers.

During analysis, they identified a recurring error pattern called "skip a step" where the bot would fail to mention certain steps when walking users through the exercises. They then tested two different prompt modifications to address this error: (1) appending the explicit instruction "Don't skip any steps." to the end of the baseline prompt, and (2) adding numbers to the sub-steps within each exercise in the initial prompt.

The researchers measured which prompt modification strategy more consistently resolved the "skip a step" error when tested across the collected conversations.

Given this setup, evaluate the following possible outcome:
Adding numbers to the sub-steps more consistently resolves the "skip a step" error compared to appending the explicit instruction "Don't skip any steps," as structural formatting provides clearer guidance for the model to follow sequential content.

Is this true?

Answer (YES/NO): NO